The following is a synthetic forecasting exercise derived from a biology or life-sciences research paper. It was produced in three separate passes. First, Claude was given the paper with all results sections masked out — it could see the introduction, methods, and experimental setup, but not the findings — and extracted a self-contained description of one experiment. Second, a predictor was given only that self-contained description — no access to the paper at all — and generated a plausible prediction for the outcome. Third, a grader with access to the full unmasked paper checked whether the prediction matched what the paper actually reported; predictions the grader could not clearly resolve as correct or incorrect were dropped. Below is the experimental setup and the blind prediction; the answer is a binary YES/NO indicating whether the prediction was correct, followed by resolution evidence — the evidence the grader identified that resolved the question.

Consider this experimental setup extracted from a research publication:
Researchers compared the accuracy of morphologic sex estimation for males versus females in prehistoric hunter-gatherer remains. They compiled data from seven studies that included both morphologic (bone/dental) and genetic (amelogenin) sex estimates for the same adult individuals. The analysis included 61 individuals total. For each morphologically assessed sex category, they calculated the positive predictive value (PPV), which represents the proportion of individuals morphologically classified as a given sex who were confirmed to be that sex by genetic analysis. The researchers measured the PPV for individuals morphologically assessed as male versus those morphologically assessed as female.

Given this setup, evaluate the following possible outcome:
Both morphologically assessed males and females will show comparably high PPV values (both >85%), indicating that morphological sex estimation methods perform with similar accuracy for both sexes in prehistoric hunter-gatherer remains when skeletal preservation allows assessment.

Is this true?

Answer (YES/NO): NO